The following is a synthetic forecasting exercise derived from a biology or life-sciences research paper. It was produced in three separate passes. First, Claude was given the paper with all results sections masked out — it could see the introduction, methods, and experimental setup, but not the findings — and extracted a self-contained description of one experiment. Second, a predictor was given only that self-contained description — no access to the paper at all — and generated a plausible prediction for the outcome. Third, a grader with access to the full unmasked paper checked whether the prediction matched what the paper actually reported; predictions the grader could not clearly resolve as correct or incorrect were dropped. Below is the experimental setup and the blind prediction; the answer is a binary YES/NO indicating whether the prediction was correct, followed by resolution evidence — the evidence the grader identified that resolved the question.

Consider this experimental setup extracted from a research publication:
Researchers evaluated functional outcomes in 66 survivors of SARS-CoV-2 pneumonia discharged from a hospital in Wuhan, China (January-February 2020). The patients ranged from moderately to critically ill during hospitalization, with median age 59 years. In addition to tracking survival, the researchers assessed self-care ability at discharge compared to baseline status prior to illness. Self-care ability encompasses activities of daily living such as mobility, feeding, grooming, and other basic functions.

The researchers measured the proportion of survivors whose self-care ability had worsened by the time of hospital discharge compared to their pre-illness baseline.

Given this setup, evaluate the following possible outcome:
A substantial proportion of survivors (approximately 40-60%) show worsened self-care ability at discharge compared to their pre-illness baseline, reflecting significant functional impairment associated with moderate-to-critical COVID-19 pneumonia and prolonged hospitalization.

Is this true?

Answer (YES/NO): NO